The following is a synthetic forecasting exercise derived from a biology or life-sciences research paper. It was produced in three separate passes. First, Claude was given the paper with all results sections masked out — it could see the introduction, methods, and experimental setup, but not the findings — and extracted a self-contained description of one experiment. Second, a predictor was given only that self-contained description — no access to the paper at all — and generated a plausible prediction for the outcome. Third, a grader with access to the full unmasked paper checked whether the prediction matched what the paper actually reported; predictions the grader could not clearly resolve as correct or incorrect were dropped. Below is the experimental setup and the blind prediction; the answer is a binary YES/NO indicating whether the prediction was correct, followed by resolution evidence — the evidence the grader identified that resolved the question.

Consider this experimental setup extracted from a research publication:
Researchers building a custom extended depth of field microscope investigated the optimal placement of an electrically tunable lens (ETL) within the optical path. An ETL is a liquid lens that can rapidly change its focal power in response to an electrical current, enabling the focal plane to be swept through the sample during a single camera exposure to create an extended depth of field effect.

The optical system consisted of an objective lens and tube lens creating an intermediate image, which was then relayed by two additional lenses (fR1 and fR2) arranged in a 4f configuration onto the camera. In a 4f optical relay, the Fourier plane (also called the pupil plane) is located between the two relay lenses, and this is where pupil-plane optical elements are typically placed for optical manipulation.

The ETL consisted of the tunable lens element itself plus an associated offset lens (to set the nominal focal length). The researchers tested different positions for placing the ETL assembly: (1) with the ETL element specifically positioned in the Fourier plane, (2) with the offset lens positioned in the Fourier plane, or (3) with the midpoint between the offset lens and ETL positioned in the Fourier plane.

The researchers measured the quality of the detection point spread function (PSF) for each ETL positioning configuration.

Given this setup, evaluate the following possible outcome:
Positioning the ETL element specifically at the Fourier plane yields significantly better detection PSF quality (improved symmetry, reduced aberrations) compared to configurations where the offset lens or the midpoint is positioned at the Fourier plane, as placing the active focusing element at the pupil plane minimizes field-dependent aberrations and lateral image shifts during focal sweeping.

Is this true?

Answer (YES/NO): YES